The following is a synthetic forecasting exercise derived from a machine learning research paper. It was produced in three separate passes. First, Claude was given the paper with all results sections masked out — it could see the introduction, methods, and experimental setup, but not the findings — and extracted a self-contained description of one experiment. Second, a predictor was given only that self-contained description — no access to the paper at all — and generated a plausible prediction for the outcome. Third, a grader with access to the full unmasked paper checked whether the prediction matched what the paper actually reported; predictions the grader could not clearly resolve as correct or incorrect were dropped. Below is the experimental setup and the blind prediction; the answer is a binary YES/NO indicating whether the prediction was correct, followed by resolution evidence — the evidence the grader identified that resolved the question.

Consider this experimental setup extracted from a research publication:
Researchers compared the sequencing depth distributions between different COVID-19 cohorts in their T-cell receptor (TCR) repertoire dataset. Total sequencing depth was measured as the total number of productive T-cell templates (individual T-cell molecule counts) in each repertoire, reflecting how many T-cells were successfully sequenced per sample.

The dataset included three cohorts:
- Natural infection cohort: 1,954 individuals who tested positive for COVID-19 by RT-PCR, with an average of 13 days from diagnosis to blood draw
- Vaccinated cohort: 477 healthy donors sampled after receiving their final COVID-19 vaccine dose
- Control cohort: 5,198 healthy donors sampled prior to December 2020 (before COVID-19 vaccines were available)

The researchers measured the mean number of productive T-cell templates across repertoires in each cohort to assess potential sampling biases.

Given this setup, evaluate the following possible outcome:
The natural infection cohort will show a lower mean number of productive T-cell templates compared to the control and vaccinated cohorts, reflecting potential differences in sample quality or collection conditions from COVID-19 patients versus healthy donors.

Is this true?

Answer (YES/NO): YES